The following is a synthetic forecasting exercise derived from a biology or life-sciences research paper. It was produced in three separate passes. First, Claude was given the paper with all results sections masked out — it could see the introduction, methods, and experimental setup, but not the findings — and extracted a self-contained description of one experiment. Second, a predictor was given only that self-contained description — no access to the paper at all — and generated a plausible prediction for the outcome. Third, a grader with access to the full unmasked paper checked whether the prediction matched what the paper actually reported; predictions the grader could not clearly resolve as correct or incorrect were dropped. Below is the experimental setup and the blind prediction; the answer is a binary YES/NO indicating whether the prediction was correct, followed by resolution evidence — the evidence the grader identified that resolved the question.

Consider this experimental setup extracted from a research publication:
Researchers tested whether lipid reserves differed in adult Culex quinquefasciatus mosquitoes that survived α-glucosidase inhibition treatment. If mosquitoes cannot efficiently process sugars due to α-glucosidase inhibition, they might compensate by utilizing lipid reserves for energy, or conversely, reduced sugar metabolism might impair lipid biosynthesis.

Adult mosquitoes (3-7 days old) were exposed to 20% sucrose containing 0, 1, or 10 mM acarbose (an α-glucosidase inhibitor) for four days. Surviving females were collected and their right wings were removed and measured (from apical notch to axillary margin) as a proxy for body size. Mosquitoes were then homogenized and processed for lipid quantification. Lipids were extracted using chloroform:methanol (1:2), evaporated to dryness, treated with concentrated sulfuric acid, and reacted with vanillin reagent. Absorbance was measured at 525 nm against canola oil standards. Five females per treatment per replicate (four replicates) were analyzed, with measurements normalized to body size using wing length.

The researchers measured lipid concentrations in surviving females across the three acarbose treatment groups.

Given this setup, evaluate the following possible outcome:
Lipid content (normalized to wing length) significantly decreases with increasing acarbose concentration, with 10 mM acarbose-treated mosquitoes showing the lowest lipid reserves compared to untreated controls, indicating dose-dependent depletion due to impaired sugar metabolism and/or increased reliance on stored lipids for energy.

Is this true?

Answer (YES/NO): NO